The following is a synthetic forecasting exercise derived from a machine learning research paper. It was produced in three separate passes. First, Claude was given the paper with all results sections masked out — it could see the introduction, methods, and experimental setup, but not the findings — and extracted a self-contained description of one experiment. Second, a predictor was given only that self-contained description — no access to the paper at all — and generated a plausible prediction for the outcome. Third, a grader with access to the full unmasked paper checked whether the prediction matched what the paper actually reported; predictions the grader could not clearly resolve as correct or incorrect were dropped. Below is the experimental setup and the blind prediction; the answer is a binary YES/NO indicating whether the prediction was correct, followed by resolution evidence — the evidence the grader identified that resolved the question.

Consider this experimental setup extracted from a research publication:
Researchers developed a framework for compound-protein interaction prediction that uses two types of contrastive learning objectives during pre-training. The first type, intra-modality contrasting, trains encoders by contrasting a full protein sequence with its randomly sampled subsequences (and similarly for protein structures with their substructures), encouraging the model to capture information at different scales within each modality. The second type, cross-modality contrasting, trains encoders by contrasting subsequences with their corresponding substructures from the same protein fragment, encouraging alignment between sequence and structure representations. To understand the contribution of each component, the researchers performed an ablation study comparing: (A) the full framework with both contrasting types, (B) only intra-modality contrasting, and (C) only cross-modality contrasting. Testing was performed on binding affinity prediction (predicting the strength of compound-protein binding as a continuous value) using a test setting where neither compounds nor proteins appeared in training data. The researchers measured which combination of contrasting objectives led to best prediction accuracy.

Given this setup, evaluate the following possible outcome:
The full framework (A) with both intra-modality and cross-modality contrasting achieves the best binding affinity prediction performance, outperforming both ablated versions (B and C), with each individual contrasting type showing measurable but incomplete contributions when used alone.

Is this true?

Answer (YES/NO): YES